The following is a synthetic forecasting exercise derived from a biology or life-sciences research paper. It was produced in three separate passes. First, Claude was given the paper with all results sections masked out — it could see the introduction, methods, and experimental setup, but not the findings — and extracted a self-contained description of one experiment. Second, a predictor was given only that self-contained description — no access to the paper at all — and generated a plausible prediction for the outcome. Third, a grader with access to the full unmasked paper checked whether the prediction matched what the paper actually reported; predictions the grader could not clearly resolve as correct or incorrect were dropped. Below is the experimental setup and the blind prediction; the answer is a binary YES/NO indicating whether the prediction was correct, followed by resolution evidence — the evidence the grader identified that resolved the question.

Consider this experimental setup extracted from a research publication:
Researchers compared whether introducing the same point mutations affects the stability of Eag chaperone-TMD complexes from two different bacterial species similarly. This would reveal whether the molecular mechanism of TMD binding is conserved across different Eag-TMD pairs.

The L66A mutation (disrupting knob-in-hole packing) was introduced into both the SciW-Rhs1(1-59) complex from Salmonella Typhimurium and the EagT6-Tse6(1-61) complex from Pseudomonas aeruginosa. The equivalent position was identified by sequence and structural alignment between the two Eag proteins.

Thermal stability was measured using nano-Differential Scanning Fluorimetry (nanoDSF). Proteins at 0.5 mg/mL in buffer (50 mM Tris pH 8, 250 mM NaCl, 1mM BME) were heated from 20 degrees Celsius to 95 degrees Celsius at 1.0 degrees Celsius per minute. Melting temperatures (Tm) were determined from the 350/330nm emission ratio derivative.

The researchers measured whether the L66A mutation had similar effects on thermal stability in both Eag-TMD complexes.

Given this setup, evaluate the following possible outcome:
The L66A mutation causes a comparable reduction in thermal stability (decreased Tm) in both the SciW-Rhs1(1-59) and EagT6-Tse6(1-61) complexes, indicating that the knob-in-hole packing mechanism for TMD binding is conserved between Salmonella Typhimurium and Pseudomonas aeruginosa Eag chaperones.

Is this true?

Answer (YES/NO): NO